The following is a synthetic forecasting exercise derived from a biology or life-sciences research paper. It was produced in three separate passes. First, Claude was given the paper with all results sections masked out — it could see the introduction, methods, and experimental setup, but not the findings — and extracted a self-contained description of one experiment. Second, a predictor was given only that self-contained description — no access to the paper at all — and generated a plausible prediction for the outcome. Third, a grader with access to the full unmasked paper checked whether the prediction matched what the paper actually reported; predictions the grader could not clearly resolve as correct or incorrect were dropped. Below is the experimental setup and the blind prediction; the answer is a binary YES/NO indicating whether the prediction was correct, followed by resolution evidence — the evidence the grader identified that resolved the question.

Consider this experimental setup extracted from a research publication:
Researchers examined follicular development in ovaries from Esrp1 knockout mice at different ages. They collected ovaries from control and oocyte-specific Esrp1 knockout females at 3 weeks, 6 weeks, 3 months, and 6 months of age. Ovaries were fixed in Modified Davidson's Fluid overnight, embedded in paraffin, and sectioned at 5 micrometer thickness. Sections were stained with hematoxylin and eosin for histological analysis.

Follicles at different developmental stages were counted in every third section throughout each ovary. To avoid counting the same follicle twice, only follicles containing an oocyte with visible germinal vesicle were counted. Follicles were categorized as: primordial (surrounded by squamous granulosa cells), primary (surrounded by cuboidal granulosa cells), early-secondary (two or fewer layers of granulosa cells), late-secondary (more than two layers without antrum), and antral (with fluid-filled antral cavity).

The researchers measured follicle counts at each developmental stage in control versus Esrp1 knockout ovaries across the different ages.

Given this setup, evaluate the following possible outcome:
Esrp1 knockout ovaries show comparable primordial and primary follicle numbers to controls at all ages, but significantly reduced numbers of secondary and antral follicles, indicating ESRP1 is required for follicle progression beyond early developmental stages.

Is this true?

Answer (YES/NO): NO